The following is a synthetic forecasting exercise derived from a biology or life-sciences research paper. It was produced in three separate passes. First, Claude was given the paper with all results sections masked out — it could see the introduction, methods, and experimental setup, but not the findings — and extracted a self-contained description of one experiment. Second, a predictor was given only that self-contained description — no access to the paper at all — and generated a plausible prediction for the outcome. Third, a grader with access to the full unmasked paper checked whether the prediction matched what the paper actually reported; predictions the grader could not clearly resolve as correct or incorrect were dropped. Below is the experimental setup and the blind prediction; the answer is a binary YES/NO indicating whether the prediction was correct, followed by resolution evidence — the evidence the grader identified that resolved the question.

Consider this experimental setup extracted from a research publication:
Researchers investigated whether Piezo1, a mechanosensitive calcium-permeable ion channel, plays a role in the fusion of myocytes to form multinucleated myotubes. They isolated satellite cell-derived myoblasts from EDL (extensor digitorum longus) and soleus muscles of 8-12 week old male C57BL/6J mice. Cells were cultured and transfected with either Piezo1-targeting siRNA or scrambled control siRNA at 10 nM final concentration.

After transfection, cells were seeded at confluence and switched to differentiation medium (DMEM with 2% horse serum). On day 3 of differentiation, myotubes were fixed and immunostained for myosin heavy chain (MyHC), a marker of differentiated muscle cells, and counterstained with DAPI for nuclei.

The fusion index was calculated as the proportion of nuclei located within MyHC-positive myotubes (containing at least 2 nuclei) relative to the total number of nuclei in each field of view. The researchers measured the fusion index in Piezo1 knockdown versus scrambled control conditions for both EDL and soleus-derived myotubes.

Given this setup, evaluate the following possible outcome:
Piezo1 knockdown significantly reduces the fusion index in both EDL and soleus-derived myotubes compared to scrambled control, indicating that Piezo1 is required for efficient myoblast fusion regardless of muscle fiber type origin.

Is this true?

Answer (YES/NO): YES